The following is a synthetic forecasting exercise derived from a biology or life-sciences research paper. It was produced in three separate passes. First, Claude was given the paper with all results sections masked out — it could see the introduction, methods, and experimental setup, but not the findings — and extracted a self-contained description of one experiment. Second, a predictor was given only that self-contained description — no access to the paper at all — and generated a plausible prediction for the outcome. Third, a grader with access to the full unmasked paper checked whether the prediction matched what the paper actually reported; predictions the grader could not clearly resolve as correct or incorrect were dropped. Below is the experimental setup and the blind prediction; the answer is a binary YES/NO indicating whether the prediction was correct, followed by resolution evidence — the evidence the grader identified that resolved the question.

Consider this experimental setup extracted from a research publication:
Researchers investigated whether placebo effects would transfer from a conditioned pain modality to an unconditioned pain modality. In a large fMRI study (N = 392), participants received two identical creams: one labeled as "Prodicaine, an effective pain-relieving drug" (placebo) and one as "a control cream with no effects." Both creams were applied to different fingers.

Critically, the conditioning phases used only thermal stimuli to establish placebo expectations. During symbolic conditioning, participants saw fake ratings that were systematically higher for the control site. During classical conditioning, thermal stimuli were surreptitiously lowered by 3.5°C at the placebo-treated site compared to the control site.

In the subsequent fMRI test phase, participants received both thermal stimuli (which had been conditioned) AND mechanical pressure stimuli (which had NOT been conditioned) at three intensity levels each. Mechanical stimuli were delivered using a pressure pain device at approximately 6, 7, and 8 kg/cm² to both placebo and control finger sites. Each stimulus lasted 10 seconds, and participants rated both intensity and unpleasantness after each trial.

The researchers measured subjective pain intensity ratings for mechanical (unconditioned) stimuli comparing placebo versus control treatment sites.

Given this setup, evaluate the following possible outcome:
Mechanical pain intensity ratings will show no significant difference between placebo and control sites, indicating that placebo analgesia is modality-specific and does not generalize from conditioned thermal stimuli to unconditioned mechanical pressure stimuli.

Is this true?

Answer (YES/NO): NO